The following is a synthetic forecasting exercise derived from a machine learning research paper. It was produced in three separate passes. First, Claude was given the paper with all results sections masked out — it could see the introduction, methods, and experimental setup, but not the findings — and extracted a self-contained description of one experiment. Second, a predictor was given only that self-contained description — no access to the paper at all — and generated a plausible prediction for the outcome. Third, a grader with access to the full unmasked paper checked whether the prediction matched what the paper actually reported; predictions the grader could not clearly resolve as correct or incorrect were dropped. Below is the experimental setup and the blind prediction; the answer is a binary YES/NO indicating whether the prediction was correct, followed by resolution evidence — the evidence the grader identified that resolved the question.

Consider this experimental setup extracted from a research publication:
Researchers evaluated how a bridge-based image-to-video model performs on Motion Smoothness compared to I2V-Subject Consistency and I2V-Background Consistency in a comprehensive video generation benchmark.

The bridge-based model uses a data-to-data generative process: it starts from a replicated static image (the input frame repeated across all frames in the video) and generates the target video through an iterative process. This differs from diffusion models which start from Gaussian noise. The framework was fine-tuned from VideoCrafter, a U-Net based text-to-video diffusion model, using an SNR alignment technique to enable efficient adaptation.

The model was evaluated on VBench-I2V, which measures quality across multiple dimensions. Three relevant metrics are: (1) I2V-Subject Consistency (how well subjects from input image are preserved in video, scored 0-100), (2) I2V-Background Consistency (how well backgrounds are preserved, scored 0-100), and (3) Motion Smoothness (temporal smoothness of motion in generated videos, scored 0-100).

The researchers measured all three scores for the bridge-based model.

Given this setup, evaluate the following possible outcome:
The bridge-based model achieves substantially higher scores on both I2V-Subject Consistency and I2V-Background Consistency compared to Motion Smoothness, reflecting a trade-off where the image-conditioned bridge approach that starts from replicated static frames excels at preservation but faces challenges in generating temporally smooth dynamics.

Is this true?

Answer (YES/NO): NO